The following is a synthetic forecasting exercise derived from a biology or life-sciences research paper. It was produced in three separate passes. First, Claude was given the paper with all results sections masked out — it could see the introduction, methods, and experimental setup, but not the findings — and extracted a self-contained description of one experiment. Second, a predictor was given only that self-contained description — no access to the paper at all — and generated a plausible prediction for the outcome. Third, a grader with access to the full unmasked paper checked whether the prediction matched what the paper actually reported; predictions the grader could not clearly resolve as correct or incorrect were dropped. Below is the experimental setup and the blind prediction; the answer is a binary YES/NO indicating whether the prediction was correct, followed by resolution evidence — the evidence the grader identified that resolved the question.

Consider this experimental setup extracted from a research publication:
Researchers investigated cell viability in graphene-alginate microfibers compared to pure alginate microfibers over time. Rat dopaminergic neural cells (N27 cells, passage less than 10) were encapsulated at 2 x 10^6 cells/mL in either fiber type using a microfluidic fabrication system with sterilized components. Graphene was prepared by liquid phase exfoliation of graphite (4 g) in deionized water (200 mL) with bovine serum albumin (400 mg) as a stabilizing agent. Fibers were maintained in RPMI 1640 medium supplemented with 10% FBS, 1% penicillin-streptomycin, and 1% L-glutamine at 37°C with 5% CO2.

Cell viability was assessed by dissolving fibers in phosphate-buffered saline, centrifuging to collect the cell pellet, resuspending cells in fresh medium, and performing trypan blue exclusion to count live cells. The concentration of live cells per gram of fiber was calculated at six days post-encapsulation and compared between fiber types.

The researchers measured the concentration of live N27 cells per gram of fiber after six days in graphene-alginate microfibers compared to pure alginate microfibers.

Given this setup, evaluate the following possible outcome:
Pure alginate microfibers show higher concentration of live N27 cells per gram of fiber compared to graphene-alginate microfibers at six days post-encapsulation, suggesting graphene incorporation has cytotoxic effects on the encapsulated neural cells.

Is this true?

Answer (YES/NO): NO